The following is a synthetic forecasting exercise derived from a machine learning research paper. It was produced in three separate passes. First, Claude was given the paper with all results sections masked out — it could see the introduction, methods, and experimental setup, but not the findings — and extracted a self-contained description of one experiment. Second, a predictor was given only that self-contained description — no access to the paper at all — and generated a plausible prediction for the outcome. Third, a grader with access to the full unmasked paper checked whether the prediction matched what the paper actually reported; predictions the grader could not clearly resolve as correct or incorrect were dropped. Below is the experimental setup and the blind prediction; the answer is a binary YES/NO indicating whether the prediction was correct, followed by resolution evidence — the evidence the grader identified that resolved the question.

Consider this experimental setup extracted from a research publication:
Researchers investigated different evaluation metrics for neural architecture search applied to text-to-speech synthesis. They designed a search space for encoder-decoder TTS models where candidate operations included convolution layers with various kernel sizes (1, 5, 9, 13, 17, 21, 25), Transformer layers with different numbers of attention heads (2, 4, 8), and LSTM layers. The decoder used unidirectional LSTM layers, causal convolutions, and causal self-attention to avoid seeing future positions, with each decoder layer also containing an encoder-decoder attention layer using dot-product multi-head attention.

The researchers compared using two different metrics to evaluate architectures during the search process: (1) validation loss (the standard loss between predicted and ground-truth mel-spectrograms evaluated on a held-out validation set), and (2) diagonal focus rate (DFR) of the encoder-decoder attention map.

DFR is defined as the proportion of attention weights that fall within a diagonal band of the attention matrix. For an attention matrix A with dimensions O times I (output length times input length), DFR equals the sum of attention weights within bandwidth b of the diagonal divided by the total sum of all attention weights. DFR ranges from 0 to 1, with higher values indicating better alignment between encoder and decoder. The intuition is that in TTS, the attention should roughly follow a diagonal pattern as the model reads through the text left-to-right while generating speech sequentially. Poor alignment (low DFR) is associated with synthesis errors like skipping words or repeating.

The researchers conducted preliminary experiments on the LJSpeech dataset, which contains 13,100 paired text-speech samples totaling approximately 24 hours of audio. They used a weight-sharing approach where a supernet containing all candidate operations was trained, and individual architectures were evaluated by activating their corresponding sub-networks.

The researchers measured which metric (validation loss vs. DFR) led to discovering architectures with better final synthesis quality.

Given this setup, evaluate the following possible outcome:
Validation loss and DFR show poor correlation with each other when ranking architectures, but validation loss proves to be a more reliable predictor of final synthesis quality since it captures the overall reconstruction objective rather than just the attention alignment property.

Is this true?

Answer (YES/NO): NO